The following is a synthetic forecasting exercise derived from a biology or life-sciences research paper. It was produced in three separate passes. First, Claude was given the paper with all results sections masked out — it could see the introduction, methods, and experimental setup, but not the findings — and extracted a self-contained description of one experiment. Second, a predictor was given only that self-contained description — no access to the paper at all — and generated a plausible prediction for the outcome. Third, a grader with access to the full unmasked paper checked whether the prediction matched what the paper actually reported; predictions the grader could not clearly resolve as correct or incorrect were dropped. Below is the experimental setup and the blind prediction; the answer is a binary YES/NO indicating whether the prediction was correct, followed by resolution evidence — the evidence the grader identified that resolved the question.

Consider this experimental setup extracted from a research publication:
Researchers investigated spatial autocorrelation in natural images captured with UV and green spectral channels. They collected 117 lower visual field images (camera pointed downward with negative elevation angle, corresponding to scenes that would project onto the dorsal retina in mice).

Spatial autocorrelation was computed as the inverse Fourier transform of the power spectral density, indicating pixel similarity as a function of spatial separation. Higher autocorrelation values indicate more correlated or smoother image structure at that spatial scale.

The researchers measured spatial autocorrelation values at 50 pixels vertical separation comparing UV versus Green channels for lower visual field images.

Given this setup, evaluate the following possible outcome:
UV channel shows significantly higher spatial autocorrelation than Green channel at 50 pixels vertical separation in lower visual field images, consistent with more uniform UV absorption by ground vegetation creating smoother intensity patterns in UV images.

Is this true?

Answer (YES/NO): NO